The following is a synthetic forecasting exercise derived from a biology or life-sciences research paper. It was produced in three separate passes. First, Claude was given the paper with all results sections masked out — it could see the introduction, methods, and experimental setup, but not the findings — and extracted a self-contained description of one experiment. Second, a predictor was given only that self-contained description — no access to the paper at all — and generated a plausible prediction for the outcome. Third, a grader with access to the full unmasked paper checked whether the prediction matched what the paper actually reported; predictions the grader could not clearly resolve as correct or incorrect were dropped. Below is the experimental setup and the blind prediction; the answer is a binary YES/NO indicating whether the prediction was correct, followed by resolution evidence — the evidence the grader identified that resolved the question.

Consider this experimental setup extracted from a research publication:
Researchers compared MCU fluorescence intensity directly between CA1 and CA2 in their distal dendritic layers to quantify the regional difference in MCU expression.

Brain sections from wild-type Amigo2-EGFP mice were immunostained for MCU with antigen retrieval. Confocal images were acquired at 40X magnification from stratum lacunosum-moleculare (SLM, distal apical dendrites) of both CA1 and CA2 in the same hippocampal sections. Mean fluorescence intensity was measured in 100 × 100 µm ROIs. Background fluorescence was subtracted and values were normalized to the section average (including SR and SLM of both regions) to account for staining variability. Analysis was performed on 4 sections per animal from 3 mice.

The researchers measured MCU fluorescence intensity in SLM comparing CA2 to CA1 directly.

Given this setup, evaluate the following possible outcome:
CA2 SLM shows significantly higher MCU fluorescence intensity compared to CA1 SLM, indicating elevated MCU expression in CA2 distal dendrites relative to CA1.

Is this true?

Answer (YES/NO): YES